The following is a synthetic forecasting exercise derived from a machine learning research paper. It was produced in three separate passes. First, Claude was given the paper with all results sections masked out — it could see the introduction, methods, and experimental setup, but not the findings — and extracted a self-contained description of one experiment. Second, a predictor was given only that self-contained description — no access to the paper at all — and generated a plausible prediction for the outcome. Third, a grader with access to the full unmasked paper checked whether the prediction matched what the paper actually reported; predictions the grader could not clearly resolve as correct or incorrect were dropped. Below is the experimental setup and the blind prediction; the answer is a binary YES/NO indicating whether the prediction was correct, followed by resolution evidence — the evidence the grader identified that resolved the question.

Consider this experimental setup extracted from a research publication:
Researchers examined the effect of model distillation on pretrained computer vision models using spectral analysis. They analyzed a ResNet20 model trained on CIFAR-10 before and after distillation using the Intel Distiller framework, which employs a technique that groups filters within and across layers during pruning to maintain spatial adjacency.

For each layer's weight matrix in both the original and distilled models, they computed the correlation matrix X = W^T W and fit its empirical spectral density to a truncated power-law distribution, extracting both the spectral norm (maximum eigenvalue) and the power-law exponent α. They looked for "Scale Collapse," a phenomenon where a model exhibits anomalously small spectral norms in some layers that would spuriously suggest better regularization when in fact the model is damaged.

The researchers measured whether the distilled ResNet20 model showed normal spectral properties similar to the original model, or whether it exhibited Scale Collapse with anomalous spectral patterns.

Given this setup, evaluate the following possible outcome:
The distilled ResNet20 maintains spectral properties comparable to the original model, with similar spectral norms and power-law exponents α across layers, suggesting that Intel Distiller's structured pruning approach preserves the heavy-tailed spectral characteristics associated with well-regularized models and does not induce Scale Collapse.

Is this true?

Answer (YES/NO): NO